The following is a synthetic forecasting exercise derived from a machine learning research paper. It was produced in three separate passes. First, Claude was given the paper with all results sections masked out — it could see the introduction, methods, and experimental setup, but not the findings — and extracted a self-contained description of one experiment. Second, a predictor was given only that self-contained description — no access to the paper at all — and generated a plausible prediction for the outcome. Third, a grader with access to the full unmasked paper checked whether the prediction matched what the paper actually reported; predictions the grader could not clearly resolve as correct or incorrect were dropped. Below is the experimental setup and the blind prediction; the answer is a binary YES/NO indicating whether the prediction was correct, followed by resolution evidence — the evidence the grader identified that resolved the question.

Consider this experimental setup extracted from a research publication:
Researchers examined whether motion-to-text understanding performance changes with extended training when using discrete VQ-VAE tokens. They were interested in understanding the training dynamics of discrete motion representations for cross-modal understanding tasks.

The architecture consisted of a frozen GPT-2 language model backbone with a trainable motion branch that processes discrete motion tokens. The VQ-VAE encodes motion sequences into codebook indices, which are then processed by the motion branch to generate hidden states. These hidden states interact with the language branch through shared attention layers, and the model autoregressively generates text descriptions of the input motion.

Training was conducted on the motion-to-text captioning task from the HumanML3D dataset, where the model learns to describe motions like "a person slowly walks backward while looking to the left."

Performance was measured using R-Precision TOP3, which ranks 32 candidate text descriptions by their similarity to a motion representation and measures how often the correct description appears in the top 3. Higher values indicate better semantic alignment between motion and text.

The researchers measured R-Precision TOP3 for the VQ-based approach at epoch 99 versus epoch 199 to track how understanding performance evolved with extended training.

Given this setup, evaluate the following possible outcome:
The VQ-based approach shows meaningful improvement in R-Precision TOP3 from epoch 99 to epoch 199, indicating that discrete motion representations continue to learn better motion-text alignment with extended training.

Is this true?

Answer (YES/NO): NO